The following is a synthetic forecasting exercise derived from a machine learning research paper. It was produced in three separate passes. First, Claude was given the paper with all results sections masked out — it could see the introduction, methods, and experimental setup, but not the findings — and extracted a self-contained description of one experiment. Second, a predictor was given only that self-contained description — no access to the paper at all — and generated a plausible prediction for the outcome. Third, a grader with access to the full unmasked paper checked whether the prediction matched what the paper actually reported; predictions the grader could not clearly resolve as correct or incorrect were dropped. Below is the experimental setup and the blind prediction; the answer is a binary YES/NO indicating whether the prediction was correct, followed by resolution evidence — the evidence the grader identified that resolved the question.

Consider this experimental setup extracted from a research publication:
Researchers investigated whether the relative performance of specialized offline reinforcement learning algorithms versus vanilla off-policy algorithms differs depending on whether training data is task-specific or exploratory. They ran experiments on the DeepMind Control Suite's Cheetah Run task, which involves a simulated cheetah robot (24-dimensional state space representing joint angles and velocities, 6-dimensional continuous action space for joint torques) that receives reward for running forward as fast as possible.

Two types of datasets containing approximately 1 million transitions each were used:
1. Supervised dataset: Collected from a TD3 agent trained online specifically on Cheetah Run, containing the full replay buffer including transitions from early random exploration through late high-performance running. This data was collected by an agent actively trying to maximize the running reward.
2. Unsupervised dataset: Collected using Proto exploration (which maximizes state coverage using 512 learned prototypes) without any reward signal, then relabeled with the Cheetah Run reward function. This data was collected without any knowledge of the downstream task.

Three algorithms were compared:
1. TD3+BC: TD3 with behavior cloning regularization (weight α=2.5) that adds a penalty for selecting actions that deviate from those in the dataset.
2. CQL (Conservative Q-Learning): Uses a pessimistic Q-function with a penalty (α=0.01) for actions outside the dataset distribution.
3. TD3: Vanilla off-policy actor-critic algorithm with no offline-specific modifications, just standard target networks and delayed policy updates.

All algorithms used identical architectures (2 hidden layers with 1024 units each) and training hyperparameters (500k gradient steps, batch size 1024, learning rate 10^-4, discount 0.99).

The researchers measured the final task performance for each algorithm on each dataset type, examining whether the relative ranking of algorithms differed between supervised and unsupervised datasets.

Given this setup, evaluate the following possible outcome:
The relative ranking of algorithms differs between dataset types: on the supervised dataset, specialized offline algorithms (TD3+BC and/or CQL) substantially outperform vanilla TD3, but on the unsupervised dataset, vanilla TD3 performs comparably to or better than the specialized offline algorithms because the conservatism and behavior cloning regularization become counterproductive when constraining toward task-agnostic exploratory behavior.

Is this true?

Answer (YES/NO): YES